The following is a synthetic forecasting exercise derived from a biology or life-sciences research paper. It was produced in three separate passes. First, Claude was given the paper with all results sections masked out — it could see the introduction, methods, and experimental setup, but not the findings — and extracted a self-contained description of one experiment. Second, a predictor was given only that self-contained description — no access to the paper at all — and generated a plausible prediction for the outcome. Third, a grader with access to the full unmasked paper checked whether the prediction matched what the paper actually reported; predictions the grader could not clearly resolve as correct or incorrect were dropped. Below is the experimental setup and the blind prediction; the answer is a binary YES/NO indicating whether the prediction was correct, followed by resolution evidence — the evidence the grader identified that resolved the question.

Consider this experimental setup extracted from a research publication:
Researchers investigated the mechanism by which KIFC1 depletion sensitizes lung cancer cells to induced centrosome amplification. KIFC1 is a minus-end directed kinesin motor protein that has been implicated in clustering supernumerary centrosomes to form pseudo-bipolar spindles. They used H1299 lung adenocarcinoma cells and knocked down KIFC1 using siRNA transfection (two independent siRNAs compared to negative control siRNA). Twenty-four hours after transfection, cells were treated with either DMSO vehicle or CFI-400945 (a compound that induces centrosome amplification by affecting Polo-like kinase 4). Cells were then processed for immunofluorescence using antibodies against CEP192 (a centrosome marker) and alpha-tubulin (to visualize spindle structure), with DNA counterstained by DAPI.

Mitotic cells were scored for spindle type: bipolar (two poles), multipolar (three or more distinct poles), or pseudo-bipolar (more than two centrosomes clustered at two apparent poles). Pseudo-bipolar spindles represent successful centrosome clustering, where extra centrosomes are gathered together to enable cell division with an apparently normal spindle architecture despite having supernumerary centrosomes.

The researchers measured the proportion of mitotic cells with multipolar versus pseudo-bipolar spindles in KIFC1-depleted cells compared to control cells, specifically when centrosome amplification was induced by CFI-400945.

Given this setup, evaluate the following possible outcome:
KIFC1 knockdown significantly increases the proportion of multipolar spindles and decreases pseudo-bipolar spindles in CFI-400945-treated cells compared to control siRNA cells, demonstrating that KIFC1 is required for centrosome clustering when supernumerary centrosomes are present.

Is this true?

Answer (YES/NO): YES